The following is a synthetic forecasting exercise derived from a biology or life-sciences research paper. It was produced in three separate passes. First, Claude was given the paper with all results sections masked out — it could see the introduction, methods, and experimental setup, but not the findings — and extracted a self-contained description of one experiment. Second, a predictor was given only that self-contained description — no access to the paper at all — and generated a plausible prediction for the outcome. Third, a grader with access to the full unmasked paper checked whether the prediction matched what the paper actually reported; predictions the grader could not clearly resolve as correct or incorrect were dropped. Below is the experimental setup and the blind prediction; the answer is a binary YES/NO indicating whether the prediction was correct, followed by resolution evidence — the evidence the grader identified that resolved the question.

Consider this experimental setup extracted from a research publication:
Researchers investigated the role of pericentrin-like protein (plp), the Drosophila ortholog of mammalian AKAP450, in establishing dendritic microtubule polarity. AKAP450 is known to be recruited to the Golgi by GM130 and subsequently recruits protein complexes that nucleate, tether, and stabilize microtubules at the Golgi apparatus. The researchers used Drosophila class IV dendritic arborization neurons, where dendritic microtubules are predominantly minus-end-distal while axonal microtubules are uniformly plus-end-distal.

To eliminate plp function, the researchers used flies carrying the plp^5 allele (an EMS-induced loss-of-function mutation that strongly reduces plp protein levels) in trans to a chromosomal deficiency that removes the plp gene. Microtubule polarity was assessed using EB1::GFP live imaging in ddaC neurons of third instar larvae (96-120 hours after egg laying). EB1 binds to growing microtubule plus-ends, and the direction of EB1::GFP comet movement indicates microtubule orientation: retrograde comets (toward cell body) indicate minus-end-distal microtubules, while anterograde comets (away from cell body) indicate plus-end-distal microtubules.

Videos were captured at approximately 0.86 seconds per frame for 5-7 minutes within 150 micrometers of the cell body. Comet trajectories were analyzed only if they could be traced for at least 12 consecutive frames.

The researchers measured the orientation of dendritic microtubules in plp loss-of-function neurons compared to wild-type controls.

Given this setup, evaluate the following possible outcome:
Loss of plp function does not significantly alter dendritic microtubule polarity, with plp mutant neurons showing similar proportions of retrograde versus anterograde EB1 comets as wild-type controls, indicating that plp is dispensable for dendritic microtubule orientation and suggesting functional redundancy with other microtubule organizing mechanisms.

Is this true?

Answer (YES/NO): YES